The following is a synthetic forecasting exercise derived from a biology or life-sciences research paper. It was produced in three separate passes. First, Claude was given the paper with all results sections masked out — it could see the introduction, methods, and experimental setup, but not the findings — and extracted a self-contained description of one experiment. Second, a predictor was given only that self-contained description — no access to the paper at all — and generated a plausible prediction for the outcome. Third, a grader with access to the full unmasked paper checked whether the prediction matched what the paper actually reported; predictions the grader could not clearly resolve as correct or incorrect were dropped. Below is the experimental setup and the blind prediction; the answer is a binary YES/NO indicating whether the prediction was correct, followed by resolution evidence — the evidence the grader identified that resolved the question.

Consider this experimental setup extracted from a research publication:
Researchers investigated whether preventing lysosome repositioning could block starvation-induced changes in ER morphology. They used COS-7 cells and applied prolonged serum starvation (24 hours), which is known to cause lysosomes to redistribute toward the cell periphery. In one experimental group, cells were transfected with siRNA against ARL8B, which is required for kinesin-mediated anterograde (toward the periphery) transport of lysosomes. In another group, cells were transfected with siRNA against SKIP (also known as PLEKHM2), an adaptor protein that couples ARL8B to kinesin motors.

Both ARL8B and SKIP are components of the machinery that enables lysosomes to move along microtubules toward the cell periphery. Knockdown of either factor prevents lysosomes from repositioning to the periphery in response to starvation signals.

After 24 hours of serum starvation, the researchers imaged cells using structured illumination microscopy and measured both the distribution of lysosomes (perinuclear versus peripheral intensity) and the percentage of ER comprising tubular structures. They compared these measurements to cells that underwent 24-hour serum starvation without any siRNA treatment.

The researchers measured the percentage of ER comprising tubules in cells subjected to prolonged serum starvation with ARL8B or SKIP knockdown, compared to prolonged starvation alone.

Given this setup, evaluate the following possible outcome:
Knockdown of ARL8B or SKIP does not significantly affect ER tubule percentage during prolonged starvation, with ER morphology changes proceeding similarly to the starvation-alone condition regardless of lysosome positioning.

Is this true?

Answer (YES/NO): NO